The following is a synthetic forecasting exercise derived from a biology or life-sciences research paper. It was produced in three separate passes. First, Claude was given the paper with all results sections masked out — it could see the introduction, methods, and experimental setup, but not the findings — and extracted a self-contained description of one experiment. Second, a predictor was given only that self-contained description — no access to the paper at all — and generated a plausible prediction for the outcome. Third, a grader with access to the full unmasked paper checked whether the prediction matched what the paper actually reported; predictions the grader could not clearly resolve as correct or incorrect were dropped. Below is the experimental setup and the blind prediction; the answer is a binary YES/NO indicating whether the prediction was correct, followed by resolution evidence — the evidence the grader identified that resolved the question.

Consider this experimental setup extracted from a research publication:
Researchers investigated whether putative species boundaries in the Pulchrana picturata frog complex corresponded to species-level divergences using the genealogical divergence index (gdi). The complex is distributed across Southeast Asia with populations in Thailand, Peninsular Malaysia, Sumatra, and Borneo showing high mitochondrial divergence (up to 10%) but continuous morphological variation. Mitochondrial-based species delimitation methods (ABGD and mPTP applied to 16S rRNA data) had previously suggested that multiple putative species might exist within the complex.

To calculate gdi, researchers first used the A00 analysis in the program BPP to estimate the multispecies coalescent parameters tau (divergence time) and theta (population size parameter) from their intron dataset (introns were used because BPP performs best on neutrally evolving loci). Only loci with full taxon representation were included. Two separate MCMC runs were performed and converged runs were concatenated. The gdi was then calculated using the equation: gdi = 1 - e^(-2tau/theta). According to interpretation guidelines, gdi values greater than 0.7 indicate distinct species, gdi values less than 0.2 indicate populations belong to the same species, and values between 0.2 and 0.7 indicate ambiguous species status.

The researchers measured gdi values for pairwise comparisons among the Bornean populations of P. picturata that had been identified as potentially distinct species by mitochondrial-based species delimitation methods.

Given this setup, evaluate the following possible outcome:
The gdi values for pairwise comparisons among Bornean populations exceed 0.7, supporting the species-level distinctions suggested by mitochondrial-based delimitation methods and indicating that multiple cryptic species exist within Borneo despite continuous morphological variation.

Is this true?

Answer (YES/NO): NO